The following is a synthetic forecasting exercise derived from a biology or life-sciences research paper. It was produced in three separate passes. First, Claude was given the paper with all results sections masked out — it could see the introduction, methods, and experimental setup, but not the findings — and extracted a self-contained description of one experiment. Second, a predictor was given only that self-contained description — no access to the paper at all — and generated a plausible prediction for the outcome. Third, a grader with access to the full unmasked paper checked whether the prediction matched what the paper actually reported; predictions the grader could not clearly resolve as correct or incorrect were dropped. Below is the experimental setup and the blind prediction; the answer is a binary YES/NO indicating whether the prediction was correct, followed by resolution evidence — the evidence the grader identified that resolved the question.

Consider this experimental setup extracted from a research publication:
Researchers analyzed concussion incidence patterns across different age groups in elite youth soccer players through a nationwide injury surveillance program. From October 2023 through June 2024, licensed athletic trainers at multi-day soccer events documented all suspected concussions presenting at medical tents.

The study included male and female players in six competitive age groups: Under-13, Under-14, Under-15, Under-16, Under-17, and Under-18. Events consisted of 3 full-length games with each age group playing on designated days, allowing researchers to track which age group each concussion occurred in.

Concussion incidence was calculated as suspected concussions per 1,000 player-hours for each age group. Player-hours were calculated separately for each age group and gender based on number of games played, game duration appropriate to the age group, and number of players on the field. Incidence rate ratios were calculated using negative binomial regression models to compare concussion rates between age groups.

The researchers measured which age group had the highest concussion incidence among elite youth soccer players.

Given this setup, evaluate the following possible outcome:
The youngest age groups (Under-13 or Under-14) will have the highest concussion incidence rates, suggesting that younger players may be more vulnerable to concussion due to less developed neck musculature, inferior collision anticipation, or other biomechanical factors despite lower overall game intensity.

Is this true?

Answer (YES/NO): NO